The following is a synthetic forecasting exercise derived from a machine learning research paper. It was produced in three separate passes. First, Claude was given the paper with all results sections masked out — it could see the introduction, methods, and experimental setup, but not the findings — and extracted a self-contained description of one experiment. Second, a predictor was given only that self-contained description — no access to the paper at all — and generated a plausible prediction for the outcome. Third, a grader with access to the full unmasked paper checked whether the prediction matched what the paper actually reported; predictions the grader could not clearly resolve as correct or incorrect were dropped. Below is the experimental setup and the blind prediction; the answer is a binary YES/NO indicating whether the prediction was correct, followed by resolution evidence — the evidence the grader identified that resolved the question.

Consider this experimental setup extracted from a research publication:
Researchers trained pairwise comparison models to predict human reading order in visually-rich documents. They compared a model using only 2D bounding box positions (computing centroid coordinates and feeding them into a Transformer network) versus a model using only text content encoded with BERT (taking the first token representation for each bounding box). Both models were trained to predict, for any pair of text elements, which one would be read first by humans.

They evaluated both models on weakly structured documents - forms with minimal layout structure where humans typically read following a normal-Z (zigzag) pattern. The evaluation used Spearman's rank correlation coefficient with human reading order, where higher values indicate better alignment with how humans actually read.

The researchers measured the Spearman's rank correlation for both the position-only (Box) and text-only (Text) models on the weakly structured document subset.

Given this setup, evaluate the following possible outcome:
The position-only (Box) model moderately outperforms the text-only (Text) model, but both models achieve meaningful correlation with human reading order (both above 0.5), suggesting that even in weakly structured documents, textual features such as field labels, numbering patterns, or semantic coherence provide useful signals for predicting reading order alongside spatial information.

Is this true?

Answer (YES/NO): NO